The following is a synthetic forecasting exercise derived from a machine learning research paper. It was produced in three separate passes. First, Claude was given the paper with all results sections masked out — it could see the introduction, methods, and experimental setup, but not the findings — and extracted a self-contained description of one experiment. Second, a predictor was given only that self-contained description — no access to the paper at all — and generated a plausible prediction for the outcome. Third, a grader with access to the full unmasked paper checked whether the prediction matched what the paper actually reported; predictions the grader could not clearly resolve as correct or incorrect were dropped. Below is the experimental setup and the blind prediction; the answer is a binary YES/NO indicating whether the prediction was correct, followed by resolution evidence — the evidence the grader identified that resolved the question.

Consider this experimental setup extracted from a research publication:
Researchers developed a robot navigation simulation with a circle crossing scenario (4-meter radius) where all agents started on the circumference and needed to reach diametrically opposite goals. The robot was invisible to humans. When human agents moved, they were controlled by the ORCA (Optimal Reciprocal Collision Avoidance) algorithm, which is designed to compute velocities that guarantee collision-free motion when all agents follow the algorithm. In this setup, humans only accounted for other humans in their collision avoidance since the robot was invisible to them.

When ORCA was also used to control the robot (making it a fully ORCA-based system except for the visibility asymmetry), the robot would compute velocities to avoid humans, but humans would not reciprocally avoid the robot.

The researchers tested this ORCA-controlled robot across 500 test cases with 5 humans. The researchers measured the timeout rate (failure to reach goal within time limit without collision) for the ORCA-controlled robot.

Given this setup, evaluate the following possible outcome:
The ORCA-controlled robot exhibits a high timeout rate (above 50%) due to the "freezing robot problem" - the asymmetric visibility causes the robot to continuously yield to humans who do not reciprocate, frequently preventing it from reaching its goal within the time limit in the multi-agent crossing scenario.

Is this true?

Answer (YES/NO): NO